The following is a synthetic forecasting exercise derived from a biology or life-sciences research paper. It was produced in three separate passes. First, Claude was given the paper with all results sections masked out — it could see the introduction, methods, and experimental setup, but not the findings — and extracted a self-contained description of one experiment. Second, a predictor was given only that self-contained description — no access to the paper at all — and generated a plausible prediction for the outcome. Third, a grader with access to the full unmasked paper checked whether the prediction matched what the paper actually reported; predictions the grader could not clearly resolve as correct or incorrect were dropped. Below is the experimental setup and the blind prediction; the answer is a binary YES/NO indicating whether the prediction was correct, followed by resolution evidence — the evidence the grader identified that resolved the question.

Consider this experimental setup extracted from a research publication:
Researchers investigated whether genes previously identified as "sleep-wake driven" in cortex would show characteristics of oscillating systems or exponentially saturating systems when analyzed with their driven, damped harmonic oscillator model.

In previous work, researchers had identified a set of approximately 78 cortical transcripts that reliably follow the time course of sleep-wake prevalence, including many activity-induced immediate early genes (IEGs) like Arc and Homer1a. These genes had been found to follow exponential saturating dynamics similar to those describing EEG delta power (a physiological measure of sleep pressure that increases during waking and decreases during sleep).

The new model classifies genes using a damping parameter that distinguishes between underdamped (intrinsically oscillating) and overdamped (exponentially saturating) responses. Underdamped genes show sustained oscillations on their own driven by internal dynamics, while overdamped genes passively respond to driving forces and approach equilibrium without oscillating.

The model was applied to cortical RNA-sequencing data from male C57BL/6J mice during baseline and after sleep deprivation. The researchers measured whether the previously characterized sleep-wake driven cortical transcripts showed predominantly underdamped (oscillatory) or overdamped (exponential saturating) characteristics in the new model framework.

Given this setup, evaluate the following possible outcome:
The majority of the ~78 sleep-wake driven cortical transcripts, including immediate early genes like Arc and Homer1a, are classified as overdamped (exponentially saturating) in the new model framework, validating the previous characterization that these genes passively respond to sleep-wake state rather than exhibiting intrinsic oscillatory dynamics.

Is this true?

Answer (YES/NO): YES